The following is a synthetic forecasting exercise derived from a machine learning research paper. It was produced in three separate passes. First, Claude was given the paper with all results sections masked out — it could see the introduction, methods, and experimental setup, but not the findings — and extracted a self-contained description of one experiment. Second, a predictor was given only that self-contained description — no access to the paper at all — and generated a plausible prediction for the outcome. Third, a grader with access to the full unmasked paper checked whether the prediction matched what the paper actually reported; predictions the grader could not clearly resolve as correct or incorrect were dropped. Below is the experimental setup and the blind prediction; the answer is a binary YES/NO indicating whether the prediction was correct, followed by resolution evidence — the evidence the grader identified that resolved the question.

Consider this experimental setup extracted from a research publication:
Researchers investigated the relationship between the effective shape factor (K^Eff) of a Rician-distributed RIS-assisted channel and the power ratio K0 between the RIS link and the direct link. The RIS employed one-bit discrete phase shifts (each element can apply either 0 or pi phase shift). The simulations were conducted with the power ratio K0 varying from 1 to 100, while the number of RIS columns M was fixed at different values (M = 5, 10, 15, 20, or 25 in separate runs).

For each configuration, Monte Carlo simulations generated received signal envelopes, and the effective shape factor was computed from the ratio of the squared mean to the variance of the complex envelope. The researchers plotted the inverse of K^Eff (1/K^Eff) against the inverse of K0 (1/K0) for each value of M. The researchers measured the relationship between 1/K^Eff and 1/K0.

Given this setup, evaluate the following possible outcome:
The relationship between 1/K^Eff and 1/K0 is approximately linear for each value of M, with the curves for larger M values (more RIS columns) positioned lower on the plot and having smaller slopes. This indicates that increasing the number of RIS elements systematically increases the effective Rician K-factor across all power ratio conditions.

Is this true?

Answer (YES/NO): YES